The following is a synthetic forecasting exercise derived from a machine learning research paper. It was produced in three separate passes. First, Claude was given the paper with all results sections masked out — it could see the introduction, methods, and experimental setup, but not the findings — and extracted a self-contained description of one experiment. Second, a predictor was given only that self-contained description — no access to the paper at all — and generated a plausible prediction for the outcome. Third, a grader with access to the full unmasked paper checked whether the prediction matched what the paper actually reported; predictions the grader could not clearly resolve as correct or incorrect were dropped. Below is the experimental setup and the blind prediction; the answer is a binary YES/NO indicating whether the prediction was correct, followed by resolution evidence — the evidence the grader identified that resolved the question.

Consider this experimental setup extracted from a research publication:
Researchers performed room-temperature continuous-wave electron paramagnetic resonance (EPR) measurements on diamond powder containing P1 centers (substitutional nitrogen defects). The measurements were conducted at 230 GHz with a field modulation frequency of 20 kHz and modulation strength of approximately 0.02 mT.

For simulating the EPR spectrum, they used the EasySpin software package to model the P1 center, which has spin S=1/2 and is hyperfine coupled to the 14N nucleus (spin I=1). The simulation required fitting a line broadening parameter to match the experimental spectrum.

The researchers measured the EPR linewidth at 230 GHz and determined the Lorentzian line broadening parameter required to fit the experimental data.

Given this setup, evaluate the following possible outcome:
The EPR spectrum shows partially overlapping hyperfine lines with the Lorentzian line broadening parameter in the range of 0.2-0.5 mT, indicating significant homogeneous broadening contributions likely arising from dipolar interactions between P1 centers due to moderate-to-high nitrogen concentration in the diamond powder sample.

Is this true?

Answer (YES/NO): NO